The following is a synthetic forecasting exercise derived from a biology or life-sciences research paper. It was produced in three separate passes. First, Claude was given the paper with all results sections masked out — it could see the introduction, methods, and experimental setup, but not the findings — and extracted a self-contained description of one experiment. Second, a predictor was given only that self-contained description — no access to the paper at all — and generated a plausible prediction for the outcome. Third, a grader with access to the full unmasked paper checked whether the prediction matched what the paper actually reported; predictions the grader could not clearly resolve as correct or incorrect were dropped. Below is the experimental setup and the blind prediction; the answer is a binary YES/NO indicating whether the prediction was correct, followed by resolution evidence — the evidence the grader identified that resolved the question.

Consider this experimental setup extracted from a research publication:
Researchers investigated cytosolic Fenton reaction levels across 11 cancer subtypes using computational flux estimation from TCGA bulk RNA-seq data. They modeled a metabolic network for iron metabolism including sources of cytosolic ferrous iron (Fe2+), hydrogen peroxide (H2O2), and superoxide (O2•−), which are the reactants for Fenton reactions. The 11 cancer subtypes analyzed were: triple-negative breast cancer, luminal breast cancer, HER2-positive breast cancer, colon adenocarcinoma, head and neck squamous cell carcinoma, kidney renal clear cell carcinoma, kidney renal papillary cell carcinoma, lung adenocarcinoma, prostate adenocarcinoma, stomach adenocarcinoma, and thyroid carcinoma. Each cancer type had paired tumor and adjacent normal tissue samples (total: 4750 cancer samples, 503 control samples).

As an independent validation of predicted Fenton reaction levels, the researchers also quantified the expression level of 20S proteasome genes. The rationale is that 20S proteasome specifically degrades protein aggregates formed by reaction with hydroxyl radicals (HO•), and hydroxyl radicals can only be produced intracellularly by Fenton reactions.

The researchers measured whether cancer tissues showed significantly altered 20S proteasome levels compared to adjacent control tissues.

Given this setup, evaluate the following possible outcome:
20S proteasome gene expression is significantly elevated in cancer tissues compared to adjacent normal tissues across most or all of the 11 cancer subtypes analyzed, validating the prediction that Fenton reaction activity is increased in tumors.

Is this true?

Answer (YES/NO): YES